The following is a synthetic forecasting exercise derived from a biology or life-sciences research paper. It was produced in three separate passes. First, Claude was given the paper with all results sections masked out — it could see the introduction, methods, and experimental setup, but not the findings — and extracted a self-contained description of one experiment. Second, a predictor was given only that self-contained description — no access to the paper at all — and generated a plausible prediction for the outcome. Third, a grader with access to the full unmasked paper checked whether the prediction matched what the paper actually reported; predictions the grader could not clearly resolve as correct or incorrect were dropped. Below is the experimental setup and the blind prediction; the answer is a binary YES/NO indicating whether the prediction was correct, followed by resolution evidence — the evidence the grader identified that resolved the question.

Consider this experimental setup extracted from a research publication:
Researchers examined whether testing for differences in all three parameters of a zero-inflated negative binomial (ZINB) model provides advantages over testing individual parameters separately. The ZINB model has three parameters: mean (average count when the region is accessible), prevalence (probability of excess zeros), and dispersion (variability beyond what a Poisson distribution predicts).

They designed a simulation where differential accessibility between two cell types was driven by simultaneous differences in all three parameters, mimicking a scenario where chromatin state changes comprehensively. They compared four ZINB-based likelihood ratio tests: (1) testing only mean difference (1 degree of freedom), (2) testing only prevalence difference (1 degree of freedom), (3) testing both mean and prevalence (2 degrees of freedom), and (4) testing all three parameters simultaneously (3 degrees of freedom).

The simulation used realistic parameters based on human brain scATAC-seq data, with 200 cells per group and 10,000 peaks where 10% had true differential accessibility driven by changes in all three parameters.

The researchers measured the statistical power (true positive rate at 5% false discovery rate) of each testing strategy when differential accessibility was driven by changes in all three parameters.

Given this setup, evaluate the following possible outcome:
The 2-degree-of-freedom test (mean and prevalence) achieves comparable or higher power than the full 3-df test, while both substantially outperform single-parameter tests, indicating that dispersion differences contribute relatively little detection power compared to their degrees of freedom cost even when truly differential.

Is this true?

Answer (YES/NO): YES